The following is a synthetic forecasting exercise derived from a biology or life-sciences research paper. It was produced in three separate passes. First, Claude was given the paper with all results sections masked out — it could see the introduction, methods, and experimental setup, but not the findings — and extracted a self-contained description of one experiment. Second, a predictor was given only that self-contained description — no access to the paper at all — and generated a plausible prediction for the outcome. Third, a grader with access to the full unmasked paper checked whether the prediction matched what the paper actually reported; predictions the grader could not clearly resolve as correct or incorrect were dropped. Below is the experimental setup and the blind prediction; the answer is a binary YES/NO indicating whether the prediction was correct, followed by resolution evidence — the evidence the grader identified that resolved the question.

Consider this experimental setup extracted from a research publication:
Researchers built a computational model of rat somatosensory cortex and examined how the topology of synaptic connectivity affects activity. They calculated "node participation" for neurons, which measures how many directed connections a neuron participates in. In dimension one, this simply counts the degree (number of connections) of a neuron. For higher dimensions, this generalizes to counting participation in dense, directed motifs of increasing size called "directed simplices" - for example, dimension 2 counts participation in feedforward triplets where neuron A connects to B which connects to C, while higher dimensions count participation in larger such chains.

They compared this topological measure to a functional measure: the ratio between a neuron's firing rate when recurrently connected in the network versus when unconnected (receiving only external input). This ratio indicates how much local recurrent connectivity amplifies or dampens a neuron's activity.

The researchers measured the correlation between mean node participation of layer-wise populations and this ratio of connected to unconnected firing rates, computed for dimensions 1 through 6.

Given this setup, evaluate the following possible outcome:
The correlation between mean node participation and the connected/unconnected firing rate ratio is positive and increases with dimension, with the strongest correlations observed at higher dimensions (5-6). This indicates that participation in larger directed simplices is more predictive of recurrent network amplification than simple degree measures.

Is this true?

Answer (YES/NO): YES